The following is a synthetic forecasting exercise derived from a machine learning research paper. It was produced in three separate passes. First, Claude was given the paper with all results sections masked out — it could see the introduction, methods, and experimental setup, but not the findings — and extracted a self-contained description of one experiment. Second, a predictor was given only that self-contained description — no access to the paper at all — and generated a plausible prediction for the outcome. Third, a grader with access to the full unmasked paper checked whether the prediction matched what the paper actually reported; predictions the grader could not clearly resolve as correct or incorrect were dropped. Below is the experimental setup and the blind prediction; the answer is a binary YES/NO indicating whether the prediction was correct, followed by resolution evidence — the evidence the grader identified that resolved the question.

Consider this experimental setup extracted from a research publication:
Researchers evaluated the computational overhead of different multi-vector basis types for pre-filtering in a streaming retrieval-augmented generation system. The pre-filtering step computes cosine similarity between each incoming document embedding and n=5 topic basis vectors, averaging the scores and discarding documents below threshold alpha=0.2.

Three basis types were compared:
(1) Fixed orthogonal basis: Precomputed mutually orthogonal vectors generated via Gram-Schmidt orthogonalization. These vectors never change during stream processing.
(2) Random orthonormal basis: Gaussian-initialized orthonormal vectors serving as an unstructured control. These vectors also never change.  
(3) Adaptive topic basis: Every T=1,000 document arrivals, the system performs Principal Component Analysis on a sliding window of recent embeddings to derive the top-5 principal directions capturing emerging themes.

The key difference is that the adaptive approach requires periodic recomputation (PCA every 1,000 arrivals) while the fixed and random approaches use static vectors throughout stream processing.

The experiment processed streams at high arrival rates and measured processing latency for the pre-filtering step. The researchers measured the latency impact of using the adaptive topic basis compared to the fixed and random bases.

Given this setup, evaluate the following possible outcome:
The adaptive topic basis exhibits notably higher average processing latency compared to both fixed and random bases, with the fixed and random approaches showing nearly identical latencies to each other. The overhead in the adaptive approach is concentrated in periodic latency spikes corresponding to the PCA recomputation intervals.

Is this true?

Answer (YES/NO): NO